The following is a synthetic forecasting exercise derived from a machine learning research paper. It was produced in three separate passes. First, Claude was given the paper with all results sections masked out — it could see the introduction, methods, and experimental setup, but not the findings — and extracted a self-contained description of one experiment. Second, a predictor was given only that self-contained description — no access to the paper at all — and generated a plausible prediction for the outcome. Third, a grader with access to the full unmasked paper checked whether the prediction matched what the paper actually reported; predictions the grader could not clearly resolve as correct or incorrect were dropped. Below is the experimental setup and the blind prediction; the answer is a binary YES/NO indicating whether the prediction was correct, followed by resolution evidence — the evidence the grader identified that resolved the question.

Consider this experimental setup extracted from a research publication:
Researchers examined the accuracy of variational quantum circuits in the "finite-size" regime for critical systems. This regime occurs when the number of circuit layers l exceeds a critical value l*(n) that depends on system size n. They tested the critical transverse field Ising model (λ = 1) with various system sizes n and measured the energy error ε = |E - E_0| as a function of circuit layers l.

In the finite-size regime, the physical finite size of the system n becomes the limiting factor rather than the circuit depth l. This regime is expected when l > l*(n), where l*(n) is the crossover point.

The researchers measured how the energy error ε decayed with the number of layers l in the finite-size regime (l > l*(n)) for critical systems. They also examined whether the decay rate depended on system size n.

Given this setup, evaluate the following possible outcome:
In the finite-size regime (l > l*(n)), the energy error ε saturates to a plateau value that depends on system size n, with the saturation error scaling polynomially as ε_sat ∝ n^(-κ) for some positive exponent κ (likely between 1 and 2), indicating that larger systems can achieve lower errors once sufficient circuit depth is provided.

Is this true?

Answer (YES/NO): NO